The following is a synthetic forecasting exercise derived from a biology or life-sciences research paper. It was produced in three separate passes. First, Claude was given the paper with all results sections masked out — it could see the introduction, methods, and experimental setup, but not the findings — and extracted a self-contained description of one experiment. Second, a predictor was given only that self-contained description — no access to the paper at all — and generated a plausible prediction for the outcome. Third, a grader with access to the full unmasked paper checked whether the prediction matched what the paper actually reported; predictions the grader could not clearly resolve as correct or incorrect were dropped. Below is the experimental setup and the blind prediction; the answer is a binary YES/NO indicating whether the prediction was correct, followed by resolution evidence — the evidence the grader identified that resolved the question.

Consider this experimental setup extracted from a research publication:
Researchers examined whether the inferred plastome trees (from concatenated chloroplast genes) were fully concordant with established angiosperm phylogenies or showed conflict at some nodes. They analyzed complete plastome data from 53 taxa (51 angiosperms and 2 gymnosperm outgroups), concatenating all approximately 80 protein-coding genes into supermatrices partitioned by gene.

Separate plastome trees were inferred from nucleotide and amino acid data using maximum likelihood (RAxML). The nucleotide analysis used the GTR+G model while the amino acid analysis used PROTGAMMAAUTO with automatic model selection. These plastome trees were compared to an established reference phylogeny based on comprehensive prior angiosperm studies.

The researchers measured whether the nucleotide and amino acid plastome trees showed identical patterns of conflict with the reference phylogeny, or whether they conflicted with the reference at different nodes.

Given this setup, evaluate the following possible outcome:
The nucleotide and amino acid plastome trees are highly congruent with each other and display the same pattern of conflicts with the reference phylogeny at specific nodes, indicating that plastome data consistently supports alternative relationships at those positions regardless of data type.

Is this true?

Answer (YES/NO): NO